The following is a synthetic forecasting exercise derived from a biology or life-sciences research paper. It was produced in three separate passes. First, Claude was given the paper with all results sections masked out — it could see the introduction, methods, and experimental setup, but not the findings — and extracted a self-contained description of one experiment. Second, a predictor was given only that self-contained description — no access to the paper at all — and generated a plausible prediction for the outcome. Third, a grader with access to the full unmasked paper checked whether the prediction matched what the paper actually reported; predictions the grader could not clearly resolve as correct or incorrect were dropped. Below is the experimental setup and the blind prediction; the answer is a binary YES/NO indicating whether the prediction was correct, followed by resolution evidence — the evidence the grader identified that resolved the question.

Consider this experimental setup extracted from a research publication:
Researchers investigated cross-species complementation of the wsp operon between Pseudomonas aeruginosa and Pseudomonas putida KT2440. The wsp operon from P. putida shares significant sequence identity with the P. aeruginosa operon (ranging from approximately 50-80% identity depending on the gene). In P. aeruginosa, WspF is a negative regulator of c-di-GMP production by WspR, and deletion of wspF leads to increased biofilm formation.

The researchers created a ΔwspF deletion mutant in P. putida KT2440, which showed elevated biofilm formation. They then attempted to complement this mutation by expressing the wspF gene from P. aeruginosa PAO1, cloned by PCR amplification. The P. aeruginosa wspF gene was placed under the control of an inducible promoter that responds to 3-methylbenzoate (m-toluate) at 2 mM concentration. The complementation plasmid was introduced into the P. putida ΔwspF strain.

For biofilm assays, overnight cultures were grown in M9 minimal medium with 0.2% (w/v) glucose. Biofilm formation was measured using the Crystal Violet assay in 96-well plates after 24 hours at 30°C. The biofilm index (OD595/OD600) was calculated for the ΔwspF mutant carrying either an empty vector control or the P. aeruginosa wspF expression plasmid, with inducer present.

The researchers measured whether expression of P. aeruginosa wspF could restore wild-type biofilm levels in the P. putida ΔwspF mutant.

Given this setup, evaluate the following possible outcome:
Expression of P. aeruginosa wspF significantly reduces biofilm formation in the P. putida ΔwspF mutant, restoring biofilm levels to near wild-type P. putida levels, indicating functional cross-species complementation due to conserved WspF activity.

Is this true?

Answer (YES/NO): YES